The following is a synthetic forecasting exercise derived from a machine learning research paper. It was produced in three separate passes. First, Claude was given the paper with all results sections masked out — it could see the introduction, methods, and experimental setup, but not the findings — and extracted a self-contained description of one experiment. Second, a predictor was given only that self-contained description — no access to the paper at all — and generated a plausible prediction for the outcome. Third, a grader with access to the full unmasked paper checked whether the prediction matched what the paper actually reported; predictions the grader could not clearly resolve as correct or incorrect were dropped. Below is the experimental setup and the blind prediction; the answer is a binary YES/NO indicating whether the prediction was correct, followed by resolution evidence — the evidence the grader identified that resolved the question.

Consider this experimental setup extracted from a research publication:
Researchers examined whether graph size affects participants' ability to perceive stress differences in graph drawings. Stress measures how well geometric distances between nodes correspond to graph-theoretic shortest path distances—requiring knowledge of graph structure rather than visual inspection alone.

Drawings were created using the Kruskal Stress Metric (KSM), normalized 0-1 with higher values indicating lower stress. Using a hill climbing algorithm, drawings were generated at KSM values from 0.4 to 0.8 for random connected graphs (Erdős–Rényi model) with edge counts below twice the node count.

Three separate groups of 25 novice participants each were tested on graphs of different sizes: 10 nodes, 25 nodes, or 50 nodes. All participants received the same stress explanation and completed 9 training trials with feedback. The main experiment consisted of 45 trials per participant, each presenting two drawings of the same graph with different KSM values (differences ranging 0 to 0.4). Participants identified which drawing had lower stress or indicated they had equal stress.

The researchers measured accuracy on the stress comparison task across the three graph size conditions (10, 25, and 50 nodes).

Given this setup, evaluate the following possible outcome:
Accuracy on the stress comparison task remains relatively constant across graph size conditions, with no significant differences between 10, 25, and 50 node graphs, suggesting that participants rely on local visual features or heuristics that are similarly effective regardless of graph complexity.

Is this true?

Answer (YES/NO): NO